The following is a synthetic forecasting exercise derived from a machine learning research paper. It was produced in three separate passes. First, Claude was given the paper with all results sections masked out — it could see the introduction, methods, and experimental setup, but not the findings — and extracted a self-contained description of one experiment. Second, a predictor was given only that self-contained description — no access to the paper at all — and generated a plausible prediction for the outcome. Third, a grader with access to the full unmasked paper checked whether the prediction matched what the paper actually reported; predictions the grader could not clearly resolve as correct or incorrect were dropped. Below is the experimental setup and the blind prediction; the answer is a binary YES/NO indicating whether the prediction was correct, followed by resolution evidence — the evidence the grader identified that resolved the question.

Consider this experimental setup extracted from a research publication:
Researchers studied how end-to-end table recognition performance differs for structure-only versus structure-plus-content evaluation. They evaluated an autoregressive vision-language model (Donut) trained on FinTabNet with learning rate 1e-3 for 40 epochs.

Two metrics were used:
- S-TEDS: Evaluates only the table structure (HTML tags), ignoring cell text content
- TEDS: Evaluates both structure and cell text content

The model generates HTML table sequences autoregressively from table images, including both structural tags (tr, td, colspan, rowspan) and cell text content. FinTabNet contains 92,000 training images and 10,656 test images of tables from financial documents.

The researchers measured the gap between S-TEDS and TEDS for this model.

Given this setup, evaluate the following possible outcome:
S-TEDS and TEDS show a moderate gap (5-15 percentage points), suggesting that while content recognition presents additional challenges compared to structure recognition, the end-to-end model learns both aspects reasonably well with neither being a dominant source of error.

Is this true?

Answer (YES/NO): NO